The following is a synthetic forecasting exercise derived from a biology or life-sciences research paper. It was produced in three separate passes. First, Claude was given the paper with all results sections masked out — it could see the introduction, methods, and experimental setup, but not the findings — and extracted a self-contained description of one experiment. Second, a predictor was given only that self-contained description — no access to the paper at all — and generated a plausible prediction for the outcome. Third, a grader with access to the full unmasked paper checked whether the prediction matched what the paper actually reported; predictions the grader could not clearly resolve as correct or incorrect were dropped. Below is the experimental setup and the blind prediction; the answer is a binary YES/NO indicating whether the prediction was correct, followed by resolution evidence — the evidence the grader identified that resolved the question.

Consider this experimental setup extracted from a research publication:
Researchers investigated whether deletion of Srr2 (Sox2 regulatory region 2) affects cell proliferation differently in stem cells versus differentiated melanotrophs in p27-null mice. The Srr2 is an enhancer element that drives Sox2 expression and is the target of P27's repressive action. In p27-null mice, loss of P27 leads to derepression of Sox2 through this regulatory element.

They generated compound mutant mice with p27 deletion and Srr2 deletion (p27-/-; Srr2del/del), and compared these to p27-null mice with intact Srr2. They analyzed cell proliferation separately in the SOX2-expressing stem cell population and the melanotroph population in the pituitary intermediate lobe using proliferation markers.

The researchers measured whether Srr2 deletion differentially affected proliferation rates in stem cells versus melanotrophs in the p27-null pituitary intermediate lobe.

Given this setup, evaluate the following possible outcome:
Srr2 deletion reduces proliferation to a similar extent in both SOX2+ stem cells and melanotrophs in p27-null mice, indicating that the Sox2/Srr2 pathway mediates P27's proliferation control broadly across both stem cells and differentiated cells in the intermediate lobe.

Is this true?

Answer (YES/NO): NO